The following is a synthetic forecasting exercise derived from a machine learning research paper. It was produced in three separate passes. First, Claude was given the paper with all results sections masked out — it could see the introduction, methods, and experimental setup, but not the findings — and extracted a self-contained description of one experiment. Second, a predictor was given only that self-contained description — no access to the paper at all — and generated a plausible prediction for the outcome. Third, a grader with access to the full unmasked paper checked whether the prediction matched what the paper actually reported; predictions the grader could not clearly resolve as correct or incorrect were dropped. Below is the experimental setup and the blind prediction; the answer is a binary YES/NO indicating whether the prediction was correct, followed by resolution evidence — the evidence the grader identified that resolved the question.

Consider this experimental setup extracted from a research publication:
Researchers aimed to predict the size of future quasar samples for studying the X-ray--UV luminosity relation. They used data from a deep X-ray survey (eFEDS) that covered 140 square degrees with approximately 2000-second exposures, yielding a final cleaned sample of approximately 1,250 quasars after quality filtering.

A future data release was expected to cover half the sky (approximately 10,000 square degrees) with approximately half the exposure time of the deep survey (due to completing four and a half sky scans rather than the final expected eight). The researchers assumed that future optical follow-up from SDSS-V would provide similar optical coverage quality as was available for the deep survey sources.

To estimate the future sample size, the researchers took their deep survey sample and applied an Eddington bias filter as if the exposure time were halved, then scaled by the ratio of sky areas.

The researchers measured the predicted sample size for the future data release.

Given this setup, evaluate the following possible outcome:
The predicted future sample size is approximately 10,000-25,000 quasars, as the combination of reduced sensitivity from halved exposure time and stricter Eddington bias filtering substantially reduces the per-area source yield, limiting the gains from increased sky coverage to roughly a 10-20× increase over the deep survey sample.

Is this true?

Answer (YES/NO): NO